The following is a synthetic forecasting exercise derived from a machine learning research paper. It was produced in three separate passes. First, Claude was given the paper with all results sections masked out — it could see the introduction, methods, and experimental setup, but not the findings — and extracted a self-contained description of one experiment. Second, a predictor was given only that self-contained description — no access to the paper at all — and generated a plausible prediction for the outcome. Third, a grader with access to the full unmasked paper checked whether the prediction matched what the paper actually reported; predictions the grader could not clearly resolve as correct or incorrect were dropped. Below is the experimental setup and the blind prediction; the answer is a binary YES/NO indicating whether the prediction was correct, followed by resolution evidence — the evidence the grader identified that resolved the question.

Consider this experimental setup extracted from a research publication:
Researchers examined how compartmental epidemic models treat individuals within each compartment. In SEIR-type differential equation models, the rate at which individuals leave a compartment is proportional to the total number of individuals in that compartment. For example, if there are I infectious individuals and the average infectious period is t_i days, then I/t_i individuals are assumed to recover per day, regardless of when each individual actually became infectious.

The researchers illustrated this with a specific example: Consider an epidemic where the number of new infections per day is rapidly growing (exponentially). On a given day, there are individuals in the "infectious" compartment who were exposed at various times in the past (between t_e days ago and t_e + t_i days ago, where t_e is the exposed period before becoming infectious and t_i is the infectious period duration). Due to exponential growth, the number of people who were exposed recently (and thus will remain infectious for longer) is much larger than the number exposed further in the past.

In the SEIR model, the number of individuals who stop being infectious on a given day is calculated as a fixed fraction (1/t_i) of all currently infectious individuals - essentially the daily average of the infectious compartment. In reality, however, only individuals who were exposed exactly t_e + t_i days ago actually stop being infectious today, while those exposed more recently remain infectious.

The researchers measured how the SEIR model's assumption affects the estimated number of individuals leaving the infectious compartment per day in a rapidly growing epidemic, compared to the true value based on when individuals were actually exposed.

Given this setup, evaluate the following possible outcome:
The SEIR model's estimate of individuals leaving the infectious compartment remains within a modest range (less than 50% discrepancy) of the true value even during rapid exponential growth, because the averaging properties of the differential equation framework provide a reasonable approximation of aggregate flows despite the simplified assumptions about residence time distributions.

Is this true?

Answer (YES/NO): NO